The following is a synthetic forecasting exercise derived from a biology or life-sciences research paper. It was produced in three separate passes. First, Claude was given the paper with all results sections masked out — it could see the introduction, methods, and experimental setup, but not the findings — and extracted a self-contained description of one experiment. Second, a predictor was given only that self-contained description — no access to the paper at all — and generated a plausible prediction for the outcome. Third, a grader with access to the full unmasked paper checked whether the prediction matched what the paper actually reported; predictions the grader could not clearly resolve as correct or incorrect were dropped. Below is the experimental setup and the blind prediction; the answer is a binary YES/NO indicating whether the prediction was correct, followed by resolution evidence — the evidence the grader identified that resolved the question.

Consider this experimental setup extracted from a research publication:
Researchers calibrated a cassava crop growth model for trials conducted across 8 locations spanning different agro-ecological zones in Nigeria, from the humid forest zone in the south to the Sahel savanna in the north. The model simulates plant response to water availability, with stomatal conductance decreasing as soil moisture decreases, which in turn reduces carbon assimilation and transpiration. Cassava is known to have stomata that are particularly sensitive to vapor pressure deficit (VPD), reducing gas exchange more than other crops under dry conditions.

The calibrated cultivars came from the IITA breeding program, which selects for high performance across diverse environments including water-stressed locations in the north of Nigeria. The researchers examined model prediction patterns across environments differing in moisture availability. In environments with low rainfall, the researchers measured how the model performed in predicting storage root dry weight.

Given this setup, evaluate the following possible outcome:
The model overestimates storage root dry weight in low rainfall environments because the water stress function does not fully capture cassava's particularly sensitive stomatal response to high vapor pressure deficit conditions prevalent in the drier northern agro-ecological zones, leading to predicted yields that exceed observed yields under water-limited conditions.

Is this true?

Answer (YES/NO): NO